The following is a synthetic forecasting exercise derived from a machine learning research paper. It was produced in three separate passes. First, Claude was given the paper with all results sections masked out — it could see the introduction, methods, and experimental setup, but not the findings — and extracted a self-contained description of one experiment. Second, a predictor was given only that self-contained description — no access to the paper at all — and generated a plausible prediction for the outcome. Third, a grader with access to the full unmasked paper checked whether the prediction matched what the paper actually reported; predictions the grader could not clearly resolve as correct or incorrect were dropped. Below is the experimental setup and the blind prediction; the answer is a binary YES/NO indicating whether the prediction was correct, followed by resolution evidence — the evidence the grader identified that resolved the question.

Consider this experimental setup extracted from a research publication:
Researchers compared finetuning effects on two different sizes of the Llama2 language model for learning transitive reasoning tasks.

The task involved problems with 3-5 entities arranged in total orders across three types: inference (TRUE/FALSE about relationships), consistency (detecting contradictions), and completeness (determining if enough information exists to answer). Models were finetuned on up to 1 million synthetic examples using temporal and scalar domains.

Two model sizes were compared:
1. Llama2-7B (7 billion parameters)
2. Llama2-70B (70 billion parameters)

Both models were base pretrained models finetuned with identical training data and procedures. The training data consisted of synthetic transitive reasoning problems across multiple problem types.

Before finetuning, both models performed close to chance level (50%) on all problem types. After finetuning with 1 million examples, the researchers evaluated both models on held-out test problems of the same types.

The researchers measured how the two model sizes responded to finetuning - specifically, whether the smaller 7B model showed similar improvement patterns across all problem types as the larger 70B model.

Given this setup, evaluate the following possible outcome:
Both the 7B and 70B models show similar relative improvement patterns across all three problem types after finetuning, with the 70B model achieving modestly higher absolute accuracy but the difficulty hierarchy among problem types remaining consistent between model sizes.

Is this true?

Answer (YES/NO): NO